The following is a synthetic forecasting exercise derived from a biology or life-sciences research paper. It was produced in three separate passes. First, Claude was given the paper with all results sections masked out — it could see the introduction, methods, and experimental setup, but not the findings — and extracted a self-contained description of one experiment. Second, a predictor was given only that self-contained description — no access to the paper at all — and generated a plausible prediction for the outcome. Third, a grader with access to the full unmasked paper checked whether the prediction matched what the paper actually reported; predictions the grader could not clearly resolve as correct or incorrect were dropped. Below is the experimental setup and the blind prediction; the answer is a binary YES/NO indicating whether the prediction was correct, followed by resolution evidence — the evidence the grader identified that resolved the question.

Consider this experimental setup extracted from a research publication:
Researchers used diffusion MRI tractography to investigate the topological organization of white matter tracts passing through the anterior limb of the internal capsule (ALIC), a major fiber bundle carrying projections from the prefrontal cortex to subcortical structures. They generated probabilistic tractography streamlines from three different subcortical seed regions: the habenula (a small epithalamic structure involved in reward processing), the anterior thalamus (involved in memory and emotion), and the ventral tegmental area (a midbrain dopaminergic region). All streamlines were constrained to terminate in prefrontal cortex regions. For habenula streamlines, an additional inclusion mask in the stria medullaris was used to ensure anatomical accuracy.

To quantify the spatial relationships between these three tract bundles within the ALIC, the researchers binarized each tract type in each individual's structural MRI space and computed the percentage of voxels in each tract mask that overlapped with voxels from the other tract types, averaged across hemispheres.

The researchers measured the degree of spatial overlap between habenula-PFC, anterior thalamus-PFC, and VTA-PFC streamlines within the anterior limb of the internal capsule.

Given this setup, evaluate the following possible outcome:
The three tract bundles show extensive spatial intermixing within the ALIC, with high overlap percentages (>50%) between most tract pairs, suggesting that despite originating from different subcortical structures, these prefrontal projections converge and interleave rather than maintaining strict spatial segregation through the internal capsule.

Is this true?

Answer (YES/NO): YES